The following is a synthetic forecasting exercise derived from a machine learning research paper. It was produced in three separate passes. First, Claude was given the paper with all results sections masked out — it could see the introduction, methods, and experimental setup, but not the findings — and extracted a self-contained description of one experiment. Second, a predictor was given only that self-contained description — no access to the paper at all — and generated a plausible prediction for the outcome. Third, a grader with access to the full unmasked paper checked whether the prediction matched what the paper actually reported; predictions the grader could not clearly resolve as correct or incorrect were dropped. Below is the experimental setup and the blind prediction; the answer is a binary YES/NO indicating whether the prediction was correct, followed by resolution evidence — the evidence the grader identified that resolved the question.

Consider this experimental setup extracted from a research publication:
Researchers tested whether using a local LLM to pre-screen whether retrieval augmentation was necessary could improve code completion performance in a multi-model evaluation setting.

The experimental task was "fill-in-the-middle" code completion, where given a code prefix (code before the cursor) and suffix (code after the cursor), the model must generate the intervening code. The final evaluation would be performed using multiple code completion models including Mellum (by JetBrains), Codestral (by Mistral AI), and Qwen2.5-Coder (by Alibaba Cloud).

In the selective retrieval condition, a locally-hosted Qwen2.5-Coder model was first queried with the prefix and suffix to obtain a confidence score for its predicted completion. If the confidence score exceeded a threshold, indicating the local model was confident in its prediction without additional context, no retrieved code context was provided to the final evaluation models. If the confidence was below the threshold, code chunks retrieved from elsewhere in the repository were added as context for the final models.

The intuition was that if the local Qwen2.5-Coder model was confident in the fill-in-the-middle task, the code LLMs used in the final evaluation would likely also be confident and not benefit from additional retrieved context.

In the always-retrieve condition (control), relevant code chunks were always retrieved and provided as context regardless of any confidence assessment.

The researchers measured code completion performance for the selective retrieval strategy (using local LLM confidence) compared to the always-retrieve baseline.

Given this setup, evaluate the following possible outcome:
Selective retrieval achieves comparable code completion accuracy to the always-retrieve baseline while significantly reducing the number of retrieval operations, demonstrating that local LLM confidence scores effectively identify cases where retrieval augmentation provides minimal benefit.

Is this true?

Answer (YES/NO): NO